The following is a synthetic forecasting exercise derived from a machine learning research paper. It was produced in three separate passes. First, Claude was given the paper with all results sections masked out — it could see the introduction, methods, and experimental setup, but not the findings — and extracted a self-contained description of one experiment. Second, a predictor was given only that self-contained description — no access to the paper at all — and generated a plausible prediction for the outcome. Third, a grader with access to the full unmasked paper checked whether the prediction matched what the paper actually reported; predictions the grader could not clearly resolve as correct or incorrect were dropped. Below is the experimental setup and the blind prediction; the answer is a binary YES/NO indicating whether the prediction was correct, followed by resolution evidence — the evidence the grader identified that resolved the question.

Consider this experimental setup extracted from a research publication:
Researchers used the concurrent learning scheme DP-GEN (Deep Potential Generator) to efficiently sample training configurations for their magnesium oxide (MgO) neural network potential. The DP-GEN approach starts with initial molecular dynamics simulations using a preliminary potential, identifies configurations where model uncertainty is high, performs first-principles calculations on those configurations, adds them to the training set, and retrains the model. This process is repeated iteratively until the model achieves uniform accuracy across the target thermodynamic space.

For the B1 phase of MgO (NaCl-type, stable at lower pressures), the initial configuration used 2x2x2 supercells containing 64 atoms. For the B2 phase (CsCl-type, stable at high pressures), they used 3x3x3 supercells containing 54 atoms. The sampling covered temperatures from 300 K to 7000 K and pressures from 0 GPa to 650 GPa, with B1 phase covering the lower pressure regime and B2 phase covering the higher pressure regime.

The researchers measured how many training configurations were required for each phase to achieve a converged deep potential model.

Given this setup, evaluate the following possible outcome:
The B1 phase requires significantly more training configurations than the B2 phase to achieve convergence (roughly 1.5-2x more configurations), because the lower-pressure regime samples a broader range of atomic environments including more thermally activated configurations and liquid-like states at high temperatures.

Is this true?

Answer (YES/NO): YES